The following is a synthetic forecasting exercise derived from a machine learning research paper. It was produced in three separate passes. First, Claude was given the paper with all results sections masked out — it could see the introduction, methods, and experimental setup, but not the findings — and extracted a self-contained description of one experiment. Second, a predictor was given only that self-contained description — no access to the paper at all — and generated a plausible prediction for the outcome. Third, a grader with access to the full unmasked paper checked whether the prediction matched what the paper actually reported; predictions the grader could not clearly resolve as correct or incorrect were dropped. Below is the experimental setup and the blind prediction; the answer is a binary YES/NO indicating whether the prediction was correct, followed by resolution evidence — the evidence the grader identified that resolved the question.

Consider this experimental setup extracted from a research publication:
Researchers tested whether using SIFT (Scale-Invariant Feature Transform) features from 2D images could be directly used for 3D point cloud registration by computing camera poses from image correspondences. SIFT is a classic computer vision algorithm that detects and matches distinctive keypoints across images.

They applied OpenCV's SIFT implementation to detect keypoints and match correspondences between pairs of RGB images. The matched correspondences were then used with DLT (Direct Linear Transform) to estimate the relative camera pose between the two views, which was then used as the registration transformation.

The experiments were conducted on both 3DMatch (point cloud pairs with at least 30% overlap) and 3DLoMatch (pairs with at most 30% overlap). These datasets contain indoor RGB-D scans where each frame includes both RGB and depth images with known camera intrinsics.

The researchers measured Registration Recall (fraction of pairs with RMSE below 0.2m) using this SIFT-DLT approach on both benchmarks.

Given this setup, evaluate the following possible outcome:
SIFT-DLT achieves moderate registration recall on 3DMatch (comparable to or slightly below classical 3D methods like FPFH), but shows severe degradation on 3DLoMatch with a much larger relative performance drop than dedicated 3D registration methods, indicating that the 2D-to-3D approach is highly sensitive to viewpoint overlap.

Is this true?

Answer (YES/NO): NO